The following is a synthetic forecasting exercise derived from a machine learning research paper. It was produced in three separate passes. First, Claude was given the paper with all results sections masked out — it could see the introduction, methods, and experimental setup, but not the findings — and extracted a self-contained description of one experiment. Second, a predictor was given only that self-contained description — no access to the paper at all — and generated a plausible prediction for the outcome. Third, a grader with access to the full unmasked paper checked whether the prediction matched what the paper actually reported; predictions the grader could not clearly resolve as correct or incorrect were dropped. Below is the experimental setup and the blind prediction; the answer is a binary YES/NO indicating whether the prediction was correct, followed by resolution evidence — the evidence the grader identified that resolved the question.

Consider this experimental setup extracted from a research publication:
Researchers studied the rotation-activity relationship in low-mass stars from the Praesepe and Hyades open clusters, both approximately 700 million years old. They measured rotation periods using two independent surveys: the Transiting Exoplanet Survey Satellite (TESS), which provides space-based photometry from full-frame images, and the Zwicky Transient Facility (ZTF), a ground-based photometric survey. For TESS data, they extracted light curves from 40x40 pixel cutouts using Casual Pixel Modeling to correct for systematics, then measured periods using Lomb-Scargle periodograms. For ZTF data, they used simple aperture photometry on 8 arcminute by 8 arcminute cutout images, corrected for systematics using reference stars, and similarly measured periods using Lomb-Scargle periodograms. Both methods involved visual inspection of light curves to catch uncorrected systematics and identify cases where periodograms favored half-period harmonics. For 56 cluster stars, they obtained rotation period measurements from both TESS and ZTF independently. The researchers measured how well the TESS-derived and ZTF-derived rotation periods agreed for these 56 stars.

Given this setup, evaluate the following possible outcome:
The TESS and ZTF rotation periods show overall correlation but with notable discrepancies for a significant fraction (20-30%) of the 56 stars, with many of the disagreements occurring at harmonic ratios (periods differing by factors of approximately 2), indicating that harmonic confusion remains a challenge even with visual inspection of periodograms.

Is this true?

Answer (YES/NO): NO